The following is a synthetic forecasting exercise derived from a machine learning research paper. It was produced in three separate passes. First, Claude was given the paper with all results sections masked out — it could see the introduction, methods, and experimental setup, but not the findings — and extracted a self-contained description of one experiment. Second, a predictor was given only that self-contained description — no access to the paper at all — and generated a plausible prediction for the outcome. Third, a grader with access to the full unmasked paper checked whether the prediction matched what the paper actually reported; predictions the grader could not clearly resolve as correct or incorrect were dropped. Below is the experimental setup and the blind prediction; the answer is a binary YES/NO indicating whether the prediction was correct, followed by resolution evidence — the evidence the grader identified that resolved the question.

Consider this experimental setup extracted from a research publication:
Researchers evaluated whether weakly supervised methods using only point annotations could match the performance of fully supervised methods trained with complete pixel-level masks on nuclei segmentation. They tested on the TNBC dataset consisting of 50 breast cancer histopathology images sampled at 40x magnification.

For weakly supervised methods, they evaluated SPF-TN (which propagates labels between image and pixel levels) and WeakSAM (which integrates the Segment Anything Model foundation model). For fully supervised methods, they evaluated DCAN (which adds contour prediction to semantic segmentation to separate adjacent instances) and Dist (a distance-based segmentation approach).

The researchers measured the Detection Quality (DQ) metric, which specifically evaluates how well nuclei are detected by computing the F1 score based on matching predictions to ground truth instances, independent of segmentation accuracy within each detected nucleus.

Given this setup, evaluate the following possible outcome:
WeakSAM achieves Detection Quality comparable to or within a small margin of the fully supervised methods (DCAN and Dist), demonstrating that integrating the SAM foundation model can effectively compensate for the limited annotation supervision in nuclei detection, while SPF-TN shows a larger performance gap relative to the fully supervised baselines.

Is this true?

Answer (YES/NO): NO